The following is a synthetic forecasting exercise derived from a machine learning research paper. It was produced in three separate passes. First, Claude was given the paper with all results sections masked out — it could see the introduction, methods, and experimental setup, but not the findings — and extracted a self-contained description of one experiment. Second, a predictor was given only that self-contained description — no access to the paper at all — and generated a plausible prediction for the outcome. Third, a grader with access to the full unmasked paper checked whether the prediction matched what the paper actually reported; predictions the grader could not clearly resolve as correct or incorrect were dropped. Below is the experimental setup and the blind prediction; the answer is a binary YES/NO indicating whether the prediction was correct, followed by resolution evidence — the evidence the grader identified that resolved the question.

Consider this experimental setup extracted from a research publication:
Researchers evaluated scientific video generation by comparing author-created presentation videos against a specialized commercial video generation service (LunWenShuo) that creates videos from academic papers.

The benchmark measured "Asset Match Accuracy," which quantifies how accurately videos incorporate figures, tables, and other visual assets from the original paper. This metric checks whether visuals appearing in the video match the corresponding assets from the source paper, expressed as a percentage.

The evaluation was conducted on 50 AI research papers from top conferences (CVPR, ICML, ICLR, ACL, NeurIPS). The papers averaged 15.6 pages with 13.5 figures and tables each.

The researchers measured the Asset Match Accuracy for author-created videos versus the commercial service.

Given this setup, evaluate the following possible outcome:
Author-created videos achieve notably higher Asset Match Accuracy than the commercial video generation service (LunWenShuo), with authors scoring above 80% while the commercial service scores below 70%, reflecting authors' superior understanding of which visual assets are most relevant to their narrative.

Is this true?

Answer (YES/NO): NO